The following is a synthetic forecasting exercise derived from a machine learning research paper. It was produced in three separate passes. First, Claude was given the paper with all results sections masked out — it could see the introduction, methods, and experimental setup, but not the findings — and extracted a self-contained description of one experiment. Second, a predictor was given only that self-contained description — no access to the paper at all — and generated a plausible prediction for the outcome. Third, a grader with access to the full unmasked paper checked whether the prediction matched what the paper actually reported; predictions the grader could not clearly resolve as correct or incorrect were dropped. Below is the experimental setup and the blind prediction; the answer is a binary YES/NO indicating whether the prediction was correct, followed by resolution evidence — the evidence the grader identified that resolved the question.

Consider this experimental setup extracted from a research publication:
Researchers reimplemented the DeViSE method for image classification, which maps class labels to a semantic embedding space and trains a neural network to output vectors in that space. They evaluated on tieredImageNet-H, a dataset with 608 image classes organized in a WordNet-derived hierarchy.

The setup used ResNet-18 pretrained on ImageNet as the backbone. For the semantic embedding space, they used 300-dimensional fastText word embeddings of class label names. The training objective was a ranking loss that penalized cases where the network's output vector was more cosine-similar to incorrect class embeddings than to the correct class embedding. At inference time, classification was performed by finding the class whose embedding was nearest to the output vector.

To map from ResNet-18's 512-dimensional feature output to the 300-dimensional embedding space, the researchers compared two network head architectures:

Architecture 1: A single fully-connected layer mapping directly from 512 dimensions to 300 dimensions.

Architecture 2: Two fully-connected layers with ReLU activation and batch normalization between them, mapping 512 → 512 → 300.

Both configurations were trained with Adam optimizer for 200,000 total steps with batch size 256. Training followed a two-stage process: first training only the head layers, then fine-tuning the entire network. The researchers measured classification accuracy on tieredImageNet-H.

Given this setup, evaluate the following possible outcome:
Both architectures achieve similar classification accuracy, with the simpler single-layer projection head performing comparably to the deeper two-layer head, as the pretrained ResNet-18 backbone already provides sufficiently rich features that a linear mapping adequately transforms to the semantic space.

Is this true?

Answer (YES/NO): NO